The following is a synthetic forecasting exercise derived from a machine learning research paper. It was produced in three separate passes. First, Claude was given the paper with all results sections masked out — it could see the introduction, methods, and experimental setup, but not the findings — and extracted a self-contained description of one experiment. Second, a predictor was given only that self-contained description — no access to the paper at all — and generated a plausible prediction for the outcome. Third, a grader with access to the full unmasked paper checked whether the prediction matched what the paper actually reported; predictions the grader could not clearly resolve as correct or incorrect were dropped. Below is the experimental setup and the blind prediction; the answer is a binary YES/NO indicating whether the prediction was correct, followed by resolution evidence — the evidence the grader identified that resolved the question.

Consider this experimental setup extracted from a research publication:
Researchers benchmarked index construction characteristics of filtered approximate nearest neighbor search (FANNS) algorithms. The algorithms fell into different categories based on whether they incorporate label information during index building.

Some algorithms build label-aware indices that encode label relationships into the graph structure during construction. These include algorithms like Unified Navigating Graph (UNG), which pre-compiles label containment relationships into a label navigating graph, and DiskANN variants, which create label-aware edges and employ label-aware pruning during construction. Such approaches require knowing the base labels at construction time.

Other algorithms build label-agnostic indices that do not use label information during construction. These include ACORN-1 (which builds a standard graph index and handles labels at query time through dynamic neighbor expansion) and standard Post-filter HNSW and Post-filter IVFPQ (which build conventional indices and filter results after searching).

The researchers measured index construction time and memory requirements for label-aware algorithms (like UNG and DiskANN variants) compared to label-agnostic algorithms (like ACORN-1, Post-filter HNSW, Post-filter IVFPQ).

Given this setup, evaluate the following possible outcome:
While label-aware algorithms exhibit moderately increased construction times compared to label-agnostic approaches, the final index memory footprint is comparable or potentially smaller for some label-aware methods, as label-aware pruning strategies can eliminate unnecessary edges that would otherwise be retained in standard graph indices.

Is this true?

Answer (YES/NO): NO